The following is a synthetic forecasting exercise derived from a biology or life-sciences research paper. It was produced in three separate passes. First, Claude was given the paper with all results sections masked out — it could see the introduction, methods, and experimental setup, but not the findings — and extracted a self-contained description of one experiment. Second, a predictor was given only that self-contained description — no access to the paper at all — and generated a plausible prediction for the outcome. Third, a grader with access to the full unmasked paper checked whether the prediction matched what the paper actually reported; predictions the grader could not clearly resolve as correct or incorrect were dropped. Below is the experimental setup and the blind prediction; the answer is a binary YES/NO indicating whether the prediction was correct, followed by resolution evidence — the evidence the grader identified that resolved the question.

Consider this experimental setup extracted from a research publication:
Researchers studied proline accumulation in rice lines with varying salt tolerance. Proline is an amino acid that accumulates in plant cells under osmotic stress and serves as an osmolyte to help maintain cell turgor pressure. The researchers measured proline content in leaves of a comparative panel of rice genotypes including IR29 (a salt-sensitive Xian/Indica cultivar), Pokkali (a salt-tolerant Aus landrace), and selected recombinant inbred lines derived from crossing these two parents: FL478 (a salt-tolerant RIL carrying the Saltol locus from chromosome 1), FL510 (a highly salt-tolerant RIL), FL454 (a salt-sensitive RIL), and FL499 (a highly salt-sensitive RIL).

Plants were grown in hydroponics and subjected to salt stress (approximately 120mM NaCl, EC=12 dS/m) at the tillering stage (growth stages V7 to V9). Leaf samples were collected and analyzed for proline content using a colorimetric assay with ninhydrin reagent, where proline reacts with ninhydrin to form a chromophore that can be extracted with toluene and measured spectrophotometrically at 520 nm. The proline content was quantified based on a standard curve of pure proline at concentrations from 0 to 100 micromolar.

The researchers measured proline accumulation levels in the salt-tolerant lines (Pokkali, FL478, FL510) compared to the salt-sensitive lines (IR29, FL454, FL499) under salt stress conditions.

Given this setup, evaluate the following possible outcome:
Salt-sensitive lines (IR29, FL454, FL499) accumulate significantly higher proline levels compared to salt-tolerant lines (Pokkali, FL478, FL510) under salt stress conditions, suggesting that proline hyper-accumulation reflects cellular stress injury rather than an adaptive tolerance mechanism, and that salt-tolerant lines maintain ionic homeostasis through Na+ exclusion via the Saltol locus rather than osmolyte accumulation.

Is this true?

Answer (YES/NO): NO